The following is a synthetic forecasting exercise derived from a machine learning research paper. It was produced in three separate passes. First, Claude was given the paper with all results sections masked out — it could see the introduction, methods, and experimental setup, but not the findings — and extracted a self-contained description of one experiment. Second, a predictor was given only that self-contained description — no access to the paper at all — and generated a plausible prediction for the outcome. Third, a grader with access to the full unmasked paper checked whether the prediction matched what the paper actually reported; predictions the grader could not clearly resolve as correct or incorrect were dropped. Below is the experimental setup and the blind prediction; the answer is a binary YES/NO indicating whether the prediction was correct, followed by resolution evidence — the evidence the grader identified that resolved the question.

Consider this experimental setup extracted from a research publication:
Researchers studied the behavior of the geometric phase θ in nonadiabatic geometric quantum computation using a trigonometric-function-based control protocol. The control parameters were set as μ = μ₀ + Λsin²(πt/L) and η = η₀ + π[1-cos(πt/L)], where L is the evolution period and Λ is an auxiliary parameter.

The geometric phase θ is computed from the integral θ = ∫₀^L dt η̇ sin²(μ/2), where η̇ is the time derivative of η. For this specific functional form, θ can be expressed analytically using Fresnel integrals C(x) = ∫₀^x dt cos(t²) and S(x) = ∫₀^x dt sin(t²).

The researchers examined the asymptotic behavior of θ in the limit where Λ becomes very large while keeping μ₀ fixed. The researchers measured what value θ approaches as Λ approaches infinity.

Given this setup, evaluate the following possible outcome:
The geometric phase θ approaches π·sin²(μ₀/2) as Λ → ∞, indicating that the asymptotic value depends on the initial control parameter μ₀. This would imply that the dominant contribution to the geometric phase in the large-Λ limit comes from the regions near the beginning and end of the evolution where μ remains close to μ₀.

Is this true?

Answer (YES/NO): NO